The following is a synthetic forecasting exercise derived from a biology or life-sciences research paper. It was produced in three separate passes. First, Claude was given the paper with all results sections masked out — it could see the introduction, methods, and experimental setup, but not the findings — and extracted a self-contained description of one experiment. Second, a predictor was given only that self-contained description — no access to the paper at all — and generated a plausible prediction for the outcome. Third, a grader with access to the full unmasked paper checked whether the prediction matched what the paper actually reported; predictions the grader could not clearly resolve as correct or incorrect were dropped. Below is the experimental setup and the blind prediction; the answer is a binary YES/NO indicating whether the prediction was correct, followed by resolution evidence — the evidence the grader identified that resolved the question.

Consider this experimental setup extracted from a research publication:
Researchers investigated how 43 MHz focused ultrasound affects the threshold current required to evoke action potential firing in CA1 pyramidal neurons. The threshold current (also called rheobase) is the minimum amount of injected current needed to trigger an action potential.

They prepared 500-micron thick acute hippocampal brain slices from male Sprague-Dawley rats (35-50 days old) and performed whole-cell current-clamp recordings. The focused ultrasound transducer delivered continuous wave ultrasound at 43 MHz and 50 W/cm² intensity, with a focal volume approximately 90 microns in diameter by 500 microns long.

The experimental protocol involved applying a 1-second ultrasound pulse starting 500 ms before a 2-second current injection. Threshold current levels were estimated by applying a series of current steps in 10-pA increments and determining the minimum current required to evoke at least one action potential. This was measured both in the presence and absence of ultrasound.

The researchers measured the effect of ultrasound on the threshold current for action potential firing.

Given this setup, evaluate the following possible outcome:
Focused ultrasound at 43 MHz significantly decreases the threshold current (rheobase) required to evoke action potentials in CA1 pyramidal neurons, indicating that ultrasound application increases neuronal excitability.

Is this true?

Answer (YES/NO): NO